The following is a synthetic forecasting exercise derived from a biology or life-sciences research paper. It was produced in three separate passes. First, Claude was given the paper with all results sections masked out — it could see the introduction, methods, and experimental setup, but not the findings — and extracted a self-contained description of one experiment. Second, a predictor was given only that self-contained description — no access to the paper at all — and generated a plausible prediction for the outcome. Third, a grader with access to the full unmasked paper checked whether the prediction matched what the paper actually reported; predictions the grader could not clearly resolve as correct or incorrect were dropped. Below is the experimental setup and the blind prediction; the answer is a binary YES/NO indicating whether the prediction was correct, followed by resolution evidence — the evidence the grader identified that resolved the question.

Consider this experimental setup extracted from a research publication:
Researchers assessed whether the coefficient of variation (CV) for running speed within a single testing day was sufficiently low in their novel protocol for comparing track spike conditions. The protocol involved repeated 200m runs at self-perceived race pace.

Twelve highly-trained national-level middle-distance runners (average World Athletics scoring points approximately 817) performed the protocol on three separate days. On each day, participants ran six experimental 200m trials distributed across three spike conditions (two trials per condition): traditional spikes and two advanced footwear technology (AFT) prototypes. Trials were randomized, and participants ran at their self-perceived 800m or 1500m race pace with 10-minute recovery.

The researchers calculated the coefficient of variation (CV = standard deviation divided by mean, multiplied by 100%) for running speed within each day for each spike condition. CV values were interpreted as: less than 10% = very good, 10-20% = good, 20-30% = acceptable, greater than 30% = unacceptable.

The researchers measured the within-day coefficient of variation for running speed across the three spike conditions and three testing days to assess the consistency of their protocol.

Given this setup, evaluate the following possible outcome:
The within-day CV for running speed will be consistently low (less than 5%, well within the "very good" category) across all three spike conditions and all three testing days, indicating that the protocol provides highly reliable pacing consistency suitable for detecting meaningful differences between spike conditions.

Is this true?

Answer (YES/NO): NO